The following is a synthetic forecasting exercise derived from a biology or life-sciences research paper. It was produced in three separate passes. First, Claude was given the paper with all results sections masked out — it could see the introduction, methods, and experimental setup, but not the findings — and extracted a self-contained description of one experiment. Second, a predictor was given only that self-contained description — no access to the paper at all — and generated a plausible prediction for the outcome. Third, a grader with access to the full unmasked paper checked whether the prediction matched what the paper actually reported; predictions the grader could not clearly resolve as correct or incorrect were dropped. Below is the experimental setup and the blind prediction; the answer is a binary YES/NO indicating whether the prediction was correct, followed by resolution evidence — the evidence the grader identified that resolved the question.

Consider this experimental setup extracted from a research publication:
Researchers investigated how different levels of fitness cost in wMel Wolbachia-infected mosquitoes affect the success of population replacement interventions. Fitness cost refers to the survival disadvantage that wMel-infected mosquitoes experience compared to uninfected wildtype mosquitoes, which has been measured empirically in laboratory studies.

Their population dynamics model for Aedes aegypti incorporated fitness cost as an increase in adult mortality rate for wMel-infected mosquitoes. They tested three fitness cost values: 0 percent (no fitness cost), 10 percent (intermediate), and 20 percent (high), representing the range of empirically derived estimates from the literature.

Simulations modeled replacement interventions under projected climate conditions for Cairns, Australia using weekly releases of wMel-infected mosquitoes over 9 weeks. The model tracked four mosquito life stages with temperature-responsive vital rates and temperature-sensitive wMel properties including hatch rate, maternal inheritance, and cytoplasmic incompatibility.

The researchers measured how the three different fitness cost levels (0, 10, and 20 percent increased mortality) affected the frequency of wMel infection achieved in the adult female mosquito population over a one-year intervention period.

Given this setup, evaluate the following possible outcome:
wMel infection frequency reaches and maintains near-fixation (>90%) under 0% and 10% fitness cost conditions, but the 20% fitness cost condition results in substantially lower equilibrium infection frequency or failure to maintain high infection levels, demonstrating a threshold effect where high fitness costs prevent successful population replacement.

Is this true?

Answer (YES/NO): NO